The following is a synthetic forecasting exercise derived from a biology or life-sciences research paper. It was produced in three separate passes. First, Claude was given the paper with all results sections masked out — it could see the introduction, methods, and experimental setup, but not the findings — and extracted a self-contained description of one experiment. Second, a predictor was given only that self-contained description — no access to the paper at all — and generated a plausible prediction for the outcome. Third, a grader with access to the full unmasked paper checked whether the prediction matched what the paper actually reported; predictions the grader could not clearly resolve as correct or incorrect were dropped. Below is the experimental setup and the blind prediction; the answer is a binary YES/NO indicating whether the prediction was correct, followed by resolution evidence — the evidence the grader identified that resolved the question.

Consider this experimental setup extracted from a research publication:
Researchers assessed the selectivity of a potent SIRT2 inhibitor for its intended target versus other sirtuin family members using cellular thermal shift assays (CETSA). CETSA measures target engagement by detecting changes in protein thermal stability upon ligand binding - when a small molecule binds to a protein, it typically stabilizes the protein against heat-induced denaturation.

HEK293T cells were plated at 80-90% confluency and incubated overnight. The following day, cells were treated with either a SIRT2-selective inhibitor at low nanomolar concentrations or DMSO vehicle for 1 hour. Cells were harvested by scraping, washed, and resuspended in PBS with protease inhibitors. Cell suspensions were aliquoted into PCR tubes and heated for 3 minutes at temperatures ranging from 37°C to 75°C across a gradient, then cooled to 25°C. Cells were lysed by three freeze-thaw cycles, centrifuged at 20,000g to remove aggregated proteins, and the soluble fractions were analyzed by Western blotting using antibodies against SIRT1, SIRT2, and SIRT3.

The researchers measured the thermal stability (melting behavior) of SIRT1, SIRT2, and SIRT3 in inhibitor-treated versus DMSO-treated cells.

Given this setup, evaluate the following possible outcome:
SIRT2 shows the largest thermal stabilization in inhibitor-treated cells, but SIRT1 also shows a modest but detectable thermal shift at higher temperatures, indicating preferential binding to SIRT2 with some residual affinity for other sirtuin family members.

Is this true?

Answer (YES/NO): NO